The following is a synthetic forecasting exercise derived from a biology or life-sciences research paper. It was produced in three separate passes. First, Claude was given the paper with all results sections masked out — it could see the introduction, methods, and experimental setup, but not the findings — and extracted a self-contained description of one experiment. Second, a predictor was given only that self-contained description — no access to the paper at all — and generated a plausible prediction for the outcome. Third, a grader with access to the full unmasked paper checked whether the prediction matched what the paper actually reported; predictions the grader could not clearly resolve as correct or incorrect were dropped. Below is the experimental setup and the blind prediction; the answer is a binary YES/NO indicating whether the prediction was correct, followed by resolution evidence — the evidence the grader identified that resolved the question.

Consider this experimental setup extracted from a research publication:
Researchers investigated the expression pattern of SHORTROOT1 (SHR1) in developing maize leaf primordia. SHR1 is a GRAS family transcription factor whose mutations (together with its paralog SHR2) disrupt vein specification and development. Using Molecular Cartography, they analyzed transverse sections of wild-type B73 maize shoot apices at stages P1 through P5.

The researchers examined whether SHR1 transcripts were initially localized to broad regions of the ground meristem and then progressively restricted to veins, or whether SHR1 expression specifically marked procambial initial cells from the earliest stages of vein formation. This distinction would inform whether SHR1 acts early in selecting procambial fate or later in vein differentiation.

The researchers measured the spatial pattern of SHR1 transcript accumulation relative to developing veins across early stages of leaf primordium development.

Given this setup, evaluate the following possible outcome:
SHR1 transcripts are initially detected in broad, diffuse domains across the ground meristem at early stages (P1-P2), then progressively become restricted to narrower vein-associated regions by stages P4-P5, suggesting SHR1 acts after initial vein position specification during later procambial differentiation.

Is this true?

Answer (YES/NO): NO